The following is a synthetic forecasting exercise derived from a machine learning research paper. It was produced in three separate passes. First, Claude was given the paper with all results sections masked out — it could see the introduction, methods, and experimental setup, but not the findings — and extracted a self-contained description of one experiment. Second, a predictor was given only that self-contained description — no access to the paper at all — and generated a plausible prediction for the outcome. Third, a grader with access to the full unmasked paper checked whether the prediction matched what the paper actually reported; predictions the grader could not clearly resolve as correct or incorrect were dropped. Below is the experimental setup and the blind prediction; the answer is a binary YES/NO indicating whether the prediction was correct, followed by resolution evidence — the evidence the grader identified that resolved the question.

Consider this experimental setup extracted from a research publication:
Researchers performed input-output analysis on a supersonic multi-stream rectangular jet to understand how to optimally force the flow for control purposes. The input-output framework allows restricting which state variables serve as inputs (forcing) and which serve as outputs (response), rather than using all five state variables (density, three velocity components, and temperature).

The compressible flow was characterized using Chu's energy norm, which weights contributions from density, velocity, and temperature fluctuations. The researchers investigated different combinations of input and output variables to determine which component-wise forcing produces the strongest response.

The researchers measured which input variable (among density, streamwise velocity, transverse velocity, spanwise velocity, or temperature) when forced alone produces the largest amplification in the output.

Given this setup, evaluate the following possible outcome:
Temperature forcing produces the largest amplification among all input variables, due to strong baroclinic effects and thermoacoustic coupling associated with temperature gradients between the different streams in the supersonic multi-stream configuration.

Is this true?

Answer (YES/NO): NO